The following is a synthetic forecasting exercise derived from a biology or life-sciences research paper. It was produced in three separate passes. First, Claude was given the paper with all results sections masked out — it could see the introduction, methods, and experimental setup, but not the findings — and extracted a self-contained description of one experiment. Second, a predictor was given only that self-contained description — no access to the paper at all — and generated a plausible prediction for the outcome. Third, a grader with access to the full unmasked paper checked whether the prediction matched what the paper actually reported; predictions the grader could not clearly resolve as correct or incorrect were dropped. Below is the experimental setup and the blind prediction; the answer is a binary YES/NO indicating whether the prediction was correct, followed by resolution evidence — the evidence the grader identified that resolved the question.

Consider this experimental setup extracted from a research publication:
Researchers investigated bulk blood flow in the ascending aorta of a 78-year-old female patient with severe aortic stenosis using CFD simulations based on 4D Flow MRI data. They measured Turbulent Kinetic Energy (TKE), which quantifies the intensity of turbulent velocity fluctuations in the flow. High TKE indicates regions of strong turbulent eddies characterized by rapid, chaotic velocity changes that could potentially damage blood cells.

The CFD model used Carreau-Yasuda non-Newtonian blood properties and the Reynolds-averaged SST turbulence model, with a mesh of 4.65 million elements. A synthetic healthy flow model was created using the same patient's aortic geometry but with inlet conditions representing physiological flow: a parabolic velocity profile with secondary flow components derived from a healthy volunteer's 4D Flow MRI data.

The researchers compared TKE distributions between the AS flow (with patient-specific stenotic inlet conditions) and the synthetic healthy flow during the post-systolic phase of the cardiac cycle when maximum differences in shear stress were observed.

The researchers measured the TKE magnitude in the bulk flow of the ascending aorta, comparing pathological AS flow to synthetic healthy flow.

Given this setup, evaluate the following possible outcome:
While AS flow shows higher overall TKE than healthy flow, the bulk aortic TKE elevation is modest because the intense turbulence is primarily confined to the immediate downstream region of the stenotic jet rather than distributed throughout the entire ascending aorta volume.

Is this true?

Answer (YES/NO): NO